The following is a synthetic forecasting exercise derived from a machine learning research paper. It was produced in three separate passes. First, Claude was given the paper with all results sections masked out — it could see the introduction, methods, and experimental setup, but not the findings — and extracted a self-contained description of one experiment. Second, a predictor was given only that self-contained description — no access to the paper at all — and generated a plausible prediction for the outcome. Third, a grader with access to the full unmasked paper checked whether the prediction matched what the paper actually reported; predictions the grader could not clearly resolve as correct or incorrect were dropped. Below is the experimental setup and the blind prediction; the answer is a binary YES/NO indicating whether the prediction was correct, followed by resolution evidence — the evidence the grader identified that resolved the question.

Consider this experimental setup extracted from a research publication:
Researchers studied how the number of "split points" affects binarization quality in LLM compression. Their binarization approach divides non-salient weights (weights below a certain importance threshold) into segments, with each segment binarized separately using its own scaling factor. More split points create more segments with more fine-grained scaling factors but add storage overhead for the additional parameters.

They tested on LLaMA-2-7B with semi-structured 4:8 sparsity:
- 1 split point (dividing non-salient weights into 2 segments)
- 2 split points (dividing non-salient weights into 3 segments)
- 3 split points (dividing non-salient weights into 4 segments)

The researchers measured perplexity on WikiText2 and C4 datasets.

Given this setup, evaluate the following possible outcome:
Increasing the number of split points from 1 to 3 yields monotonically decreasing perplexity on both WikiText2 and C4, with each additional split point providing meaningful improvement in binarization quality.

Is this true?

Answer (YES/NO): NO